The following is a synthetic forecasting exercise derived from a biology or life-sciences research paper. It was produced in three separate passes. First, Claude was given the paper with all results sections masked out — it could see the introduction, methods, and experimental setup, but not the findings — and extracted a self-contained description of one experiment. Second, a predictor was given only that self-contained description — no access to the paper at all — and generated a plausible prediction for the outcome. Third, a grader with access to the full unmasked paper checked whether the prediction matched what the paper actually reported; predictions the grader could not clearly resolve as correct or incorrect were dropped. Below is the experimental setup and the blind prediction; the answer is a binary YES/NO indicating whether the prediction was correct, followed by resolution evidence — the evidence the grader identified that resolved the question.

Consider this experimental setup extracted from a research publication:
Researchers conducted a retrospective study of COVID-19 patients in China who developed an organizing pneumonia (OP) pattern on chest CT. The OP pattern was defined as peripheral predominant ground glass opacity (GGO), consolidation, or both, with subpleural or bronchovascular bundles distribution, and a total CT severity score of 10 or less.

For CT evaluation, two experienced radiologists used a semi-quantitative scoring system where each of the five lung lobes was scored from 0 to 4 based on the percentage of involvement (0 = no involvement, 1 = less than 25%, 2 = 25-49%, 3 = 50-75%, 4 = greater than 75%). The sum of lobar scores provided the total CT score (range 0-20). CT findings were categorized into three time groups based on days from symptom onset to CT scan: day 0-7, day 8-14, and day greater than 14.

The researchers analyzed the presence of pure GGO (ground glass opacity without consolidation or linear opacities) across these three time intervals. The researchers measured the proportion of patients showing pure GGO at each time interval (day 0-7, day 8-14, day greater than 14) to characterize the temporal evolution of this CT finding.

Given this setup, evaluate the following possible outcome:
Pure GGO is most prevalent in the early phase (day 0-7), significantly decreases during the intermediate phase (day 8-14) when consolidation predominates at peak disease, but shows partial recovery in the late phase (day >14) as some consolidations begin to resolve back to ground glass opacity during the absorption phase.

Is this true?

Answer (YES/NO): NO